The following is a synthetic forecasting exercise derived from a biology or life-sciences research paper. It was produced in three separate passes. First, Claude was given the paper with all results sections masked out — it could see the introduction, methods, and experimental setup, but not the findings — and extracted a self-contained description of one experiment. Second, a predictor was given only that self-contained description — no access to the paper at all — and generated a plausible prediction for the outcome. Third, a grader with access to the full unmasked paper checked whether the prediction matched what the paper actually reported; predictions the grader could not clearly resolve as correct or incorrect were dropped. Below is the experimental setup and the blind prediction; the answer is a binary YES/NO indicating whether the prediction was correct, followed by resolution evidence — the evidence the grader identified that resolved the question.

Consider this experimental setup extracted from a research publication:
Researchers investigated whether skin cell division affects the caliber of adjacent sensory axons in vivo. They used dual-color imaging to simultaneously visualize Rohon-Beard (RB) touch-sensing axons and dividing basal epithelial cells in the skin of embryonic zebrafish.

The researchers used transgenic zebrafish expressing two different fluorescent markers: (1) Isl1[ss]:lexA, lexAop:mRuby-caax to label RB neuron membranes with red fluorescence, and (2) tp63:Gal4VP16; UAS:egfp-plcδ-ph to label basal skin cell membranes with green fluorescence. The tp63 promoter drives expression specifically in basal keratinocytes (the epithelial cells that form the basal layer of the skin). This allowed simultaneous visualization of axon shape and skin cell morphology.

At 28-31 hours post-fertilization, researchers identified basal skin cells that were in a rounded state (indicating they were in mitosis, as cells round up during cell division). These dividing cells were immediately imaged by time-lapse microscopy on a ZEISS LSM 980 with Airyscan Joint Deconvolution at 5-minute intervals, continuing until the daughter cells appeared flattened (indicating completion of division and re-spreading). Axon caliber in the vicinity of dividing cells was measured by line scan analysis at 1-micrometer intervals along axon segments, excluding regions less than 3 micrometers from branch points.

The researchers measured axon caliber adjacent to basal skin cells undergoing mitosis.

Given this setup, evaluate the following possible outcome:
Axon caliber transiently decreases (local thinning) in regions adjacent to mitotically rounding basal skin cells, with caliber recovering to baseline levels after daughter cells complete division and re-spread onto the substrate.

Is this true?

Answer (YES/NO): NO